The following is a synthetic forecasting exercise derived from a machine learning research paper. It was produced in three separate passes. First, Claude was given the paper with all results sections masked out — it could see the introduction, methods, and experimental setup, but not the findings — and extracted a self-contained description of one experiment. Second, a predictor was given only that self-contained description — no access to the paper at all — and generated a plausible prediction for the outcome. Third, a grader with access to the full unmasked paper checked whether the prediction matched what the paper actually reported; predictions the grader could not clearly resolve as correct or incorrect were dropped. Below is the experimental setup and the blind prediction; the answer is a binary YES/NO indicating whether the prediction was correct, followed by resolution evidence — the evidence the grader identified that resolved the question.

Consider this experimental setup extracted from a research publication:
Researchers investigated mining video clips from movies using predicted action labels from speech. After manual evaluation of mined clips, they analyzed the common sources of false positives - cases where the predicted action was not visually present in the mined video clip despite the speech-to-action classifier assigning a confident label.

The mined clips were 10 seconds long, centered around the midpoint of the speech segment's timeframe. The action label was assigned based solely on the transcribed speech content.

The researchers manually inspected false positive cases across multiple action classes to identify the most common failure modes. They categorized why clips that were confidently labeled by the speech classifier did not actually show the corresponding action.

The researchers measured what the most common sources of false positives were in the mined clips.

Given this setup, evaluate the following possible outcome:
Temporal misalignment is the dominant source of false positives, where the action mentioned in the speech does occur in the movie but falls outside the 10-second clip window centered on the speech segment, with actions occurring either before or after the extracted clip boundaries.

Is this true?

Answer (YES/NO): NO